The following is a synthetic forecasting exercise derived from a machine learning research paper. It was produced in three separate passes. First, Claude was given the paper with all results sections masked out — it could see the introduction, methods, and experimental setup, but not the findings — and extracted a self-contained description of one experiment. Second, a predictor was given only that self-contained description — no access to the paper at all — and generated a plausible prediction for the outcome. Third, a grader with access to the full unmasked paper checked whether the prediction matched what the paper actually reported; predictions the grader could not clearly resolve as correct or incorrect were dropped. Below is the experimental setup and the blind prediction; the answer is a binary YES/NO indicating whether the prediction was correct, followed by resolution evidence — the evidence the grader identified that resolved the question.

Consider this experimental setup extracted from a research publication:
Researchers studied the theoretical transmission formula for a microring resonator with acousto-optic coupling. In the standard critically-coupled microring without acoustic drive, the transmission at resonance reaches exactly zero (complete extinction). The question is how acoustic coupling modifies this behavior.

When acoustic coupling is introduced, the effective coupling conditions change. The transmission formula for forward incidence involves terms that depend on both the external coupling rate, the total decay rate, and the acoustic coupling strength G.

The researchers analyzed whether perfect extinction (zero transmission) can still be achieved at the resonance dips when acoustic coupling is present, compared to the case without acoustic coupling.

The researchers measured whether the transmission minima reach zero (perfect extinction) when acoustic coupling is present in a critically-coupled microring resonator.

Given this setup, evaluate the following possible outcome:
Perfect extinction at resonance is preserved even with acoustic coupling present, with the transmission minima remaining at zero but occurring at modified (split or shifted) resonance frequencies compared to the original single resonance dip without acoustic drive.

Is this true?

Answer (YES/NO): NO